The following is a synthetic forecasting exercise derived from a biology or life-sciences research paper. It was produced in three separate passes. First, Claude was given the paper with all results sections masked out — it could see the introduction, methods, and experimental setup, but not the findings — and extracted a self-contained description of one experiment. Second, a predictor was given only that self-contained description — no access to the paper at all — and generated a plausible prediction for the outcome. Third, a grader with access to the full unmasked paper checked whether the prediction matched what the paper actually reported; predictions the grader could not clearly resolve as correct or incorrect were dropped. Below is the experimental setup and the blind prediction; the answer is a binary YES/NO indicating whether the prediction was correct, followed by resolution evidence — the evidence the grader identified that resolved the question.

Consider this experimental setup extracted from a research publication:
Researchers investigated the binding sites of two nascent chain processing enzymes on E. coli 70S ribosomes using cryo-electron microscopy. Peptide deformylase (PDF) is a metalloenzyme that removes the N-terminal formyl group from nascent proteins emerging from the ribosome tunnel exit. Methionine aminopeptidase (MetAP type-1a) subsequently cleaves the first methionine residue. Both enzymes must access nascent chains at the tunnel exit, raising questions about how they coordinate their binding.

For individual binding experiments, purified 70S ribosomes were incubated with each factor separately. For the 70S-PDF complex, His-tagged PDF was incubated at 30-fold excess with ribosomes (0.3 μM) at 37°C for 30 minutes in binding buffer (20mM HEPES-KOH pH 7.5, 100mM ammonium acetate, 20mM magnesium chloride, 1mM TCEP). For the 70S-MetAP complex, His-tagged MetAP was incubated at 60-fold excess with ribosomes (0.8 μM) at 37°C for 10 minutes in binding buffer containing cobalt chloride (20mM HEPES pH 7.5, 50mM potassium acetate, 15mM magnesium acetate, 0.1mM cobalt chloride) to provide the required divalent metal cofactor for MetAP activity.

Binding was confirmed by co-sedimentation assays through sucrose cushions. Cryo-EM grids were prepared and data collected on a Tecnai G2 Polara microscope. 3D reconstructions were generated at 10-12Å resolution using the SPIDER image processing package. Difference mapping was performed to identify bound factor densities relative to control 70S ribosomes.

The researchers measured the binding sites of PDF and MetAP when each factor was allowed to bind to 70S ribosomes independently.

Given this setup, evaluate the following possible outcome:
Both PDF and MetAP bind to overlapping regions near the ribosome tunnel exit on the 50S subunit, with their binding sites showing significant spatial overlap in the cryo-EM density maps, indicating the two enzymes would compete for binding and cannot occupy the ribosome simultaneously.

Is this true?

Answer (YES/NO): NO